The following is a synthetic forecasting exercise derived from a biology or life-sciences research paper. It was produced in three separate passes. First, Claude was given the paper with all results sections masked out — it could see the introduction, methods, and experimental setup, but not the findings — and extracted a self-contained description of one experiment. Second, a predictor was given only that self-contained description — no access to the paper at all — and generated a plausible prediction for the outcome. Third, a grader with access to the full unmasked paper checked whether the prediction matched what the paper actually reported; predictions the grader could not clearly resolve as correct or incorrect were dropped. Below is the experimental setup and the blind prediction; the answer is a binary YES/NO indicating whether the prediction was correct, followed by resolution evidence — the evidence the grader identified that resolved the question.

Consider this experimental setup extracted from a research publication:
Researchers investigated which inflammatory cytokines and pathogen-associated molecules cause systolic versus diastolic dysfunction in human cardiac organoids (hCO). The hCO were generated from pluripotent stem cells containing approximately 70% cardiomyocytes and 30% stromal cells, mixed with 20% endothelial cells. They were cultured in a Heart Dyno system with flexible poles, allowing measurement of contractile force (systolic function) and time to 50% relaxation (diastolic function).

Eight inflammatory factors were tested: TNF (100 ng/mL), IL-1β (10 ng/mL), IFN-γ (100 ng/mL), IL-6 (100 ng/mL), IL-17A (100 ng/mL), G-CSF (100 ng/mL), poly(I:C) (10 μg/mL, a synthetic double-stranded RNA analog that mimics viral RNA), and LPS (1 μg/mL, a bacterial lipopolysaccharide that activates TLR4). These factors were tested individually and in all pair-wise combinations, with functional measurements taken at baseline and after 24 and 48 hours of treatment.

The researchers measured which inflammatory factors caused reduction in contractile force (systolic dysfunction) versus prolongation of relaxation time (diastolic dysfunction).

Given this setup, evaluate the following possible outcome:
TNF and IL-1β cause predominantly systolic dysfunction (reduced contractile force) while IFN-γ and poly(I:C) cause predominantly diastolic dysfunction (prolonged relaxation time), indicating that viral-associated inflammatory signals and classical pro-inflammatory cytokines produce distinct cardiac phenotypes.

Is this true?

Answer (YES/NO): NO